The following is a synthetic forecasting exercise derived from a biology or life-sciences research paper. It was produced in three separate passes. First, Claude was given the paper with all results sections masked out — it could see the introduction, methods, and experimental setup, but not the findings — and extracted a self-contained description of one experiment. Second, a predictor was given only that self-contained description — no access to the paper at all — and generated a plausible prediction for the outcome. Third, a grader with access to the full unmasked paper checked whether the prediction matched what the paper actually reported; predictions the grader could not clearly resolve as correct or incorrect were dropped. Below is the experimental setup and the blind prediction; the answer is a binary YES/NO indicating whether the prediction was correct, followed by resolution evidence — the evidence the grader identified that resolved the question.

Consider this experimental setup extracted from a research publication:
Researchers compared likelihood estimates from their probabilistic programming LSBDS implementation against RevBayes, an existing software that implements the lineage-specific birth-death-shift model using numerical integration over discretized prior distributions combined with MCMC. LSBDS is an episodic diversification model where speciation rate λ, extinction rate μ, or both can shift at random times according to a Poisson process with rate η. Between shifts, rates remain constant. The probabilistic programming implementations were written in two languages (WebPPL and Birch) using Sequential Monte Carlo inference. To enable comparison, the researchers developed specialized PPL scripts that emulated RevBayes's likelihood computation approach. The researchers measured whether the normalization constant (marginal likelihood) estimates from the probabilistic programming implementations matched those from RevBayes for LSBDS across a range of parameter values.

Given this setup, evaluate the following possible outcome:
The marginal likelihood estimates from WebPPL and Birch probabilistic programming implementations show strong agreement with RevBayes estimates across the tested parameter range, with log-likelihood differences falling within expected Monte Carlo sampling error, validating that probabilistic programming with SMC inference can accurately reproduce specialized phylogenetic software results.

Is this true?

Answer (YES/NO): YES